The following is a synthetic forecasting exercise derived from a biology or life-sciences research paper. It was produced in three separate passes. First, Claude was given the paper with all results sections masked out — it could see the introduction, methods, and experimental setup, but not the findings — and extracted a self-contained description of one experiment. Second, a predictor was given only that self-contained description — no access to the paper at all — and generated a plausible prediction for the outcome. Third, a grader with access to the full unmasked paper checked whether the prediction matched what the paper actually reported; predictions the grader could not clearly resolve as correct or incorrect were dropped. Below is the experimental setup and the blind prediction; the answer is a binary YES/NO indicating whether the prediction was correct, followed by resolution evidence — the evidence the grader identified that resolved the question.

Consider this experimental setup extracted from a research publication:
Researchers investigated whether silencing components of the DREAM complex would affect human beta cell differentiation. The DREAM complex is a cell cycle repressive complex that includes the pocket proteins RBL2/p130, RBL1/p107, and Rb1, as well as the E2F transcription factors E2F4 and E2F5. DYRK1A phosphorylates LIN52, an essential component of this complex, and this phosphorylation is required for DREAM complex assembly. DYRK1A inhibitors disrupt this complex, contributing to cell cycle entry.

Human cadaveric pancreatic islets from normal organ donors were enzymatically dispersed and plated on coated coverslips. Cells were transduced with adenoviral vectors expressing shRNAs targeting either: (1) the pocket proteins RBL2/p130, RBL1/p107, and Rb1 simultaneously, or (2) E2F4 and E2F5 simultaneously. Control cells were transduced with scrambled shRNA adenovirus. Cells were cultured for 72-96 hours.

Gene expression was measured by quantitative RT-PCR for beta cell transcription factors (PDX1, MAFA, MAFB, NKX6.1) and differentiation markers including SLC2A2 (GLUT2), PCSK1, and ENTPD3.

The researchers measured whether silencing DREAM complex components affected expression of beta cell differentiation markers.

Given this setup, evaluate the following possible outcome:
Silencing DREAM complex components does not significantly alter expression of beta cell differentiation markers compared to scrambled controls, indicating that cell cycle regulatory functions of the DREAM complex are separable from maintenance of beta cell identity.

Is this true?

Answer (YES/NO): YES